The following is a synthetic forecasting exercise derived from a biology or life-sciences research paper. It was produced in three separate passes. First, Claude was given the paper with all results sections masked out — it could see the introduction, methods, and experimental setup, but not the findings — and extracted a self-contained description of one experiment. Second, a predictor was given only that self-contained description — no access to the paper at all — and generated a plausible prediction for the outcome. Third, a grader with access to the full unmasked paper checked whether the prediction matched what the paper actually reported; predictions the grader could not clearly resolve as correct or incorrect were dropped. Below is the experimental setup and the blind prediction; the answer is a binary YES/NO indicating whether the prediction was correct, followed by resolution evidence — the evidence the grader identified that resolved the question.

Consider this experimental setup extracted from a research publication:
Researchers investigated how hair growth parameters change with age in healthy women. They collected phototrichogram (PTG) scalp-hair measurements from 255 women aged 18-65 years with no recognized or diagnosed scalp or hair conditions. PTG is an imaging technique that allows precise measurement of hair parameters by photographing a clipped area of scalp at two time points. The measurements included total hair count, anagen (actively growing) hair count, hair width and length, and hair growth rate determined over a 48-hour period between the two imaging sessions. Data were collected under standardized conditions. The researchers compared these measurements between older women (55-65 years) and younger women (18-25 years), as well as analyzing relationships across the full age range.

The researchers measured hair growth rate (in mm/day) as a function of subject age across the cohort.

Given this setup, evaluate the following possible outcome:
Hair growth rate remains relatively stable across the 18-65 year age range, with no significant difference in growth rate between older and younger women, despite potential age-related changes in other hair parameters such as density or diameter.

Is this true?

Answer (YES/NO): NO